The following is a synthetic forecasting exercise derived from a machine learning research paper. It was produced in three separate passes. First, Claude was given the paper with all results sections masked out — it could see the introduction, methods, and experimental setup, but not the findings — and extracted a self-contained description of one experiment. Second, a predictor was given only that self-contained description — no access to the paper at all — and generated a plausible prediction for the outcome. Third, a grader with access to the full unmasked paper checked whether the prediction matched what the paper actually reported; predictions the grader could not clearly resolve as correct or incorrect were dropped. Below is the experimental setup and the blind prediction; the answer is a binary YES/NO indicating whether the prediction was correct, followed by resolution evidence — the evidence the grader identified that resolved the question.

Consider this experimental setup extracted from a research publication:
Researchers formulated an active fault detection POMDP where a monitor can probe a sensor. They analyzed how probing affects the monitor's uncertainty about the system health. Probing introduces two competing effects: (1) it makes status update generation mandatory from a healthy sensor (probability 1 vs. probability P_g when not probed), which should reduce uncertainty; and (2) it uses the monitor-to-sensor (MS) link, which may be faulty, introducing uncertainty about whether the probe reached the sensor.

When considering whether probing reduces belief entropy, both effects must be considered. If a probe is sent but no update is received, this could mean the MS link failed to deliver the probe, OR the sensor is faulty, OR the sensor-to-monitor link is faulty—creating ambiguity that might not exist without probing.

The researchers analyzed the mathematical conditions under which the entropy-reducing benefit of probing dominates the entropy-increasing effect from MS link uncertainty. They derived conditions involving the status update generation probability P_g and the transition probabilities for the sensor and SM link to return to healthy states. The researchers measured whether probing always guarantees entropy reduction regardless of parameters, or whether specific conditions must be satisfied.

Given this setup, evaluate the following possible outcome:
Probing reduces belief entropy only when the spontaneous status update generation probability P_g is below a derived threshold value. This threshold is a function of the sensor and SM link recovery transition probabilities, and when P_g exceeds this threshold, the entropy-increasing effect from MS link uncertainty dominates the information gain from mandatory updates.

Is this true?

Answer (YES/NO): NO